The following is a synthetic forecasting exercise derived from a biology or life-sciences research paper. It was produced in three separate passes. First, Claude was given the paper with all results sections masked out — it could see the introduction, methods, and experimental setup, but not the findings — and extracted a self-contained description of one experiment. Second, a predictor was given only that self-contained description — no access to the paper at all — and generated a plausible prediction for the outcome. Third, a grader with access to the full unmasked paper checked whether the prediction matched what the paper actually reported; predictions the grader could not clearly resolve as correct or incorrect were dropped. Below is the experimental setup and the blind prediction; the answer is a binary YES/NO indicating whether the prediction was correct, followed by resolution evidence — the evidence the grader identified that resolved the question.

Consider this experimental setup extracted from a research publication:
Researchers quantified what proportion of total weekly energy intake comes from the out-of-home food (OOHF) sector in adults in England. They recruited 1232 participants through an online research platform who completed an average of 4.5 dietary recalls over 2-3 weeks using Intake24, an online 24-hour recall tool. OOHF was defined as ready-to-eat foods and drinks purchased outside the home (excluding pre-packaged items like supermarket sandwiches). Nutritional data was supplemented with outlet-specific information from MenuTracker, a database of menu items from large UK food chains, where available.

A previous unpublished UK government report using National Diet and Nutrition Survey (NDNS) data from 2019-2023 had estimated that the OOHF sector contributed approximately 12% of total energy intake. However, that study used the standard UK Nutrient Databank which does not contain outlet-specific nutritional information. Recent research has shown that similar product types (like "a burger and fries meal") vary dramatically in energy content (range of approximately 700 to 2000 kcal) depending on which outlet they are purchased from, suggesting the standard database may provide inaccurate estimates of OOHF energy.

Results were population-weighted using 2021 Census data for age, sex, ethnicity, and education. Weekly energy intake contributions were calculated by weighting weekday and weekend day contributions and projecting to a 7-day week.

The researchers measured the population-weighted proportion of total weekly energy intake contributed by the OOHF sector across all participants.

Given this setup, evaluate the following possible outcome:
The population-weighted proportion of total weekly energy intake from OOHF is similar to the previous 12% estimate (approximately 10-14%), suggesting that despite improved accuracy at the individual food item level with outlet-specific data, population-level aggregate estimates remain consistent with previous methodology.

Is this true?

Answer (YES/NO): YES